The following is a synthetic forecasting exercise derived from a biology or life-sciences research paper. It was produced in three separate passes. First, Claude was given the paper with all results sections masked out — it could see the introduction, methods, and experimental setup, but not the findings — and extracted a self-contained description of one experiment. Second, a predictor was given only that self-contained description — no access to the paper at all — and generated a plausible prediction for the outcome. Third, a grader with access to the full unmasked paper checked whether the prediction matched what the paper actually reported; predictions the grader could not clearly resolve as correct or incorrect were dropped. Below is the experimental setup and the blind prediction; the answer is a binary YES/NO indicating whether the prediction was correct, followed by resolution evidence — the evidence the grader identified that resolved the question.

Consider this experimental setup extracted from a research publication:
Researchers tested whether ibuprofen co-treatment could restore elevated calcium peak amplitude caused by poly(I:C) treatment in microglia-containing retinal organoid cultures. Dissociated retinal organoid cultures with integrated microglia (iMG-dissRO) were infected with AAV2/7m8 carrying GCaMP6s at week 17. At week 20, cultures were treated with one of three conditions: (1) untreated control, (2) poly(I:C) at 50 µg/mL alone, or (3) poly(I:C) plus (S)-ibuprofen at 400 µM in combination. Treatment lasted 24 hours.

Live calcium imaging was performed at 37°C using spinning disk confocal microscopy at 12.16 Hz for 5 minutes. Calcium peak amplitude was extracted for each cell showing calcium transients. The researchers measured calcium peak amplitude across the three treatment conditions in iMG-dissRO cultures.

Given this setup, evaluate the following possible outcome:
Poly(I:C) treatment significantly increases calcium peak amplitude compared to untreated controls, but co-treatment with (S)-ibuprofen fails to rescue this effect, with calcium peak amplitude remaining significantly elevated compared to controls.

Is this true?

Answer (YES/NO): NO